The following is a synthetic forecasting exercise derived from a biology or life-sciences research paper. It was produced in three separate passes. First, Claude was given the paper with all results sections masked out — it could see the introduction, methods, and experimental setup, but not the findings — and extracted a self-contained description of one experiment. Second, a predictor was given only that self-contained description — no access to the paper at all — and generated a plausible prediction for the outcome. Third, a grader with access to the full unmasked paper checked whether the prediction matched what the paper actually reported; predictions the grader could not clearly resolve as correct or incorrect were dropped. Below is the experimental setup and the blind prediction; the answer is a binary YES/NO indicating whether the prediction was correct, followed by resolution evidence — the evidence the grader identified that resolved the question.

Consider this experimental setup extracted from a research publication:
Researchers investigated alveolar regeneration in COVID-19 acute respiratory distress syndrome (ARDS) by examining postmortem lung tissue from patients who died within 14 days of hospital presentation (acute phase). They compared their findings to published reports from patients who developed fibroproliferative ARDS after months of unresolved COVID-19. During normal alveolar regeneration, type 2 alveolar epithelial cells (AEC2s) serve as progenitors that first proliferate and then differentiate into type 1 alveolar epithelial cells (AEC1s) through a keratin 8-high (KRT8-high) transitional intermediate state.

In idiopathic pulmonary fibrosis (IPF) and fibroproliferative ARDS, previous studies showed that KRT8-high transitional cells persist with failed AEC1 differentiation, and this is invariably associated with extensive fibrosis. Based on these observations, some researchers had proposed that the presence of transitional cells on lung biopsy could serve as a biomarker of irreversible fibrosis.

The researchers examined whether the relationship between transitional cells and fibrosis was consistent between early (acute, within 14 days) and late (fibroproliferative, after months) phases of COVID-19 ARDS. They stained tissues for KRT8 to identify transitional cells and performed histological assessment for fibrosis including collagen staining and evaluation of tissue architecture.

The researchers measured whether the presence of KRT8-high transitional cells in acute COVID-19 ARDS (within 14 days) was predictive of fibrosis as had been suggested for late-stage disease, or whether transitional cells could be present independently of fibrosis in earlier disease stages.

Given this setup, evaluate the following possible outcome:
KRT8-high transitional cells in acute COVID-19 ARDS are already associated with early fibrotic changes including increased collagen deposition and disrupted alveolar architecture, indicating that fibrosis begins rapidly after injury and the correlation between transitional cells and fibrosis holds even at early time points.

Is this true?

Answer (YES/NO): NO